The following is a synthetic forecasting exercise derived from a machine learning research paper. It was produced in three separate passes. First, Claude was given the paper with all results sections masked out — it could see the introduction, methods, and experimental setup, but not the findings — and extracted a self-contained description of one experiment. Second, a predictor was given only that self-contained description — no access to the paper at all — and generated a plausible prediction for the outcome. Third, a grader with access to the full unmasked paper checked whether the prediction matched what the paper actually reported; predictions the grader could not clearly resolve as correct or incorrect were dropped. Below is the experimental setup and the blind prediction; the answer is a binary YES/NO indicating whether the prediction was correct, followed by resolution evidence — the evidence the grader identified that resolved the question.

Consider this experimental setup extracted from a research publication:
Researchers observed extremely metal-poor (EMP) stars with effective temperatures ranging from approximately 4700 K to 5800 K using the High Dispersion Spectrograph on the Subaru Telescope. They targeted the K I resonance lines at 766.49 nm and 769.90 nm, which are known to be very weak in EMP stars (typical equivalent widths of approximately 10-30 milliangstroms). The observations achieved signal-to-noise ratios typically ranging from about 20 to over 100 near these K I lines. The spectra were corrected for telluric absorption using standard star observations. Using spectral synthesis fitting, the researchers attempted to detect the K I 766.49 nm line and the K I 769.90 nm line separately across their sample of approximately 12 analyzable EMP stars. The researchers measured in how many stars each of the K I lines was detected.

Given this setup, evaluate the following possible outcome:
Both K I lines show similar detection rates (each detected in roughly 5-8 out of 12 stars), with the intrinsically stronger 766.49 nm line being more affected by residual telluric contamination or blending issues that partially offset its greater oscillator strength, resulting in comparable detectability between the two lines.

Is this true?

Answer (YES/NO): YES